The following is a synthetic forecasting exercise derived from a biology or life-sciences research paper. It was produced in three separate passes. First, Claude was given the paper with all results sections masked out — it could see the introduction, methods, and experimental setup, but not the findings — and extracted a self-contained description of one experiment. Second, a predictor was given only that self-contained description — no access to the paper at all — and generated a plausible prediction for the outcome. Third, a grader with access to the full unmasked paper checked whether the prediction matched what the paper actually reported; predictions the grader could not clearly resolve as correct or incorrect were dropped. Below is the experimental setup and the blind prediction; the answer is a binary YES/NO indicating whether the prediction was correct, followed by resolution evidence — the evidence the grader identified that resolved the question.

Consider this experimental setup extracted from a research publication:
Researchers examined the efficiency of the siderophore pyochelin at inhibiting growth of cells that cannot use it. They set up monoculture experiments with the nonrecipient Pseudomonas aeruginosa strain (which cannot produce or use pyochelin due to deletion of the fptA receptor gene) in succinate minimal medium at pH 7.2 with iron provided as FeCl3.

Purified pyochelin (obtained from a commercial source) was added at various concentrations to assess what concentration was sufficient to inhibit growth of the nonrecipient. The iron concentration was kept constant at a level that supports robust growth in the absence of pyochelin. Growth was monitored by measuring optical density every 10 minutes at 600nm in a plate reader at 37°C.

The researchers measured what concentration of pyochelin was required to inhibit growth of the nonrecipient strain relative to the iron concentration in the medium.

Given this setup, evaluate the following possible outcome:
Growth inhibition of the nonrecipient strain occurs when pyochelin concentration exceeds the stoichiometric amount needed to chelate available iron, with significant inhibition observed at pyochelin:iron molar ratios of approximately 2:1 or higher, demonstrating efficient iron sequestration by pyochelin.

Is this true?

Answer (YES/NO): NO